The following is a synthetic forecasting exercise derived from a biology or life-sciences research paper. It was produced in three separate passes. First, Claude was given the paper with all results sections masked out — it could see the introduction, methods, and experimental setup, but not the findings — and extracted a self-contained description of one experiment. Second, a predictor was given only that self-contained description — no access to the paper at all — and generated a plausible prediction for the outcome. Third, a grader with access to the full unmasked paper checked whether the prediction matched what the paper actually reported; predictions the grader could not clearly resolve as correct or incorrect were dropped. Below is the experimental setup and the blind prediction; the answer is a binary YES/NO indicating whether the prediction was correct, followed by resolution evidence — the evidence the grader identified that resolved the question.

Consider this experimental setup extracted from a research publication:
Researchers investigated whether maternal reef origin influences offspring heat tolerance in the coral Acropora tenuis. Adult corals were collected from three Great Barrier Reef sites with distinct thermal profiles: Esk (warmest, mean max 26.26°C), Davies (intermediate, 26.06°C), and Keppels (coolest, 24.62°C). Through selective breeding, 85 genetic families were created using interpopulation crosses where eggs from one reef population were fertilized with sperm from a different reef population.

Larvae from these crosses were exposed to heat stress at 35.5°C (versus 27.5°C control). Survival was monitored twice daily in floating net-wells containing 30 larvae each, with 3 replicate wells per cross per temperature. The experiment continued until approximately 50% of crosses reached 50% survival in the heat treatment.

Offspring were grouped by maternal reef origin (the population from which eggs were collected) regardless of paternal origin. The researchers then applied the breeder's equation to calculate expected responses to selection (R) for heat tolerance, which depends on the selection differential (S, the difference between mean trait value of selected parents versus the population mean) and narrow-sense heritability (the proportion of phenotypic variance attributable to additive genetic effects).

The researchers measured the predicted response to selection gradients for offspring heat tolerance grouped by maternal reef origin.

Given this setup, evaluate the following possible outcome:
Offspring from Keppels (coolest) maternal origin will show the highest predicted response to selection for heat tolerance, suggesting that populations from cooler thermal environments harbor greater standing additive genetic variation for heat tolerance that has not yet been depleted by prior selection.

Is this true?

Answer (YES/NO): NO